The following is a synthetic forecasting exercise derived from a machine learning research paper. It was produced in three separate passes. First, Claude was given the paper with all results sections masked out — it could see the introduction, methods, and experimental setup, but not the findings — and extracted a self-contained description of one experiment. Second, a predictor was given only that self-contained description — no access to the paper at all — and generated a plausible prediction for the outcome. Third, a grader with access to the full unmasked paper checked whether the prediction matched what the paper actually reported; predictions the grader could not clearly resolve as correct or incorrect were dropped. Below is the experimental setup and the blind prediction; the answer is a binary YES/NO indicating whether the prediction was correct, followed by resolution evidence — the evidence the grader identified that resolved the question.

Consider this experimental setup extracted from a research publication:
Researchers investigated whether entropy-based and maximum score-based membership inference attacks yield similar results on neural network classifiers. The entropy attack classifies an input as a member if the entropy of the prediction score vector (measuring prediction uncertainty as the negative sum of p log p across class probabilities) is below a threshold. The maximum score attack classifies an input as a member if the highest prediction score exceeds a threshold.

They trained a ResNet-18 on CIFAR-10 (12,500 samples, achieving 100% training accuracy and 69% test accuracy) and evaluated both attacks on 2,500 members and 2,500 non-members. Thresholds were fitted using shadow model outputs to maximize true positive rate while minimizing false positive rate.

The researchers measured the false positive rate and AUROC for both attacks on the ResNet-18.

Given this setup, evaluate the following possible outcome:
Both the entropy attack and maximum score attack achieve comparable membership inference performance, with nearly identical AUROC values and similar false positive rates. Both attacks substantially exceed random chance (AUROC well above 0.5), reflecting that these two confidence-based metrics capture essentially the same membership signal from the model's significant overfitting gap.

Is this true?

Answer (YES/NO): YES